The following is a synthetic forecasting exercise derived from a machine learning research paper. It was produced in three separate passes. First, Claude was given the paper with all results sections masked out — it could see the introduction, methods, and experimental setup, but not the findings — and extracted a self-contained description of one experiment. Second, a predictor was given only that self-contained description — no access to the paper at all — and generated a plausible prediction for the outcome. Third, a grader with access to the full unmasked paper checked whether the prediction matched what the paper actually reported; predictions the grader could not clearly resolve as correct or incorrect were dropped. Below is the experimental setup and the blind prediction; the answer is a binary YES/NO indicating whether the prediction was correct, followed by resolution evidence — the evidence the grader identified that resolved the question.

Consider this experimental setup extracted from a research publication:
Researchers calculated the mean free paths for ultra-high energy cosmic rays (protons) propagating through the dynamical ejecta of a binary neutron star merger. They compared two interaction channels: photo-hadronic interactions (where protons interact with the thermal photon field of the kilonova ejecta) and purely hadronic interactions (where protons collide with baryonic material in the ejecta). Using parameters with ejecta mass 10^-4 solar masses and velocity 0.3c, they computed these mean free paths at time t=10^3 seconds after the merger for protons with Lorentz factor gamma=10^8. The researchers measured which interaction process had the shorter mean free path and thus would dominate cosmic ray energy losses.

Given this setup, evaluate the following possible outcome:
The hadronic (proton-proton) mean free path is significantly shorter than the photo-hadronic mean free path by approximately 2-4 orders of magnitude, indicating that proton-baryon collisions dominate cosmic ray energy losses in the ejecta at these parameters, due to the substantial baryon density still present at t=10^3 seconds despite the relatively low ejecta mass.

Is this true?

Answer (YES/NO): NO